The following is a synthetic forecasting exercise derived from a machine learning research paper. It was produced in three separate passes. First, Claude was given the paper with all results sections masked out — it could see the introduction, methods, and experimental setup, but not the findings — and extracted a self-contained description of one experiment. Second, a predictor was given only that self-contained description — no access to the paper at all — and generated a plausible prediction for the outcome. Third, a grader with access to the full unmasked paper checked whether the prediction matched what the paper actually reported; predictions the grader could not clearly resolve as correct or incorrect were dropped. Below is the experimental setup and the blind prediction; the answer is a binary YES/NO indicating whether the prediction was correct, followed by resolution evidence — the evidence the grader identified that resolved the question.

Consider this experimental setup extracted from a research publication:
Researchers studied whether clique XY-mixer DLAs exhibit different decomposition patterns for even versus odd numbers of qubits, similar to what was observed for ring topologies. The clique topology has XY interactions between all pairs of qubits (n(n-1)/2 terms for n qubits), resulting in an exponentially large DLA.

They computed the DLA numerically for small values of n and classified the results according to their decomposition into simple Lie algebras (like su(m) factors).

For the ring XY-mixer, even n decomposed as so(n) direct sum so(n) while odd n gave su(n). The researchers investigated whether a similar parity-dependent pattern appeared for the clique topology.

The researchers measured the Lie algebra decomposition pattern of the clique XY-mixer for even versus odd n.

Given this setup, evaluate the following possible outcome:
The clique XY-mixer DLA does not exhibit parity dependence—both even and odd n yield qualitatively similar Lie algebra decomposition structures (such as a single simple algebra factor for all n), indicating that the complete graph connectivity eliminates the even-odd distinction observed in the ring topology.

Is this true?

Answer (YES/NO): NO